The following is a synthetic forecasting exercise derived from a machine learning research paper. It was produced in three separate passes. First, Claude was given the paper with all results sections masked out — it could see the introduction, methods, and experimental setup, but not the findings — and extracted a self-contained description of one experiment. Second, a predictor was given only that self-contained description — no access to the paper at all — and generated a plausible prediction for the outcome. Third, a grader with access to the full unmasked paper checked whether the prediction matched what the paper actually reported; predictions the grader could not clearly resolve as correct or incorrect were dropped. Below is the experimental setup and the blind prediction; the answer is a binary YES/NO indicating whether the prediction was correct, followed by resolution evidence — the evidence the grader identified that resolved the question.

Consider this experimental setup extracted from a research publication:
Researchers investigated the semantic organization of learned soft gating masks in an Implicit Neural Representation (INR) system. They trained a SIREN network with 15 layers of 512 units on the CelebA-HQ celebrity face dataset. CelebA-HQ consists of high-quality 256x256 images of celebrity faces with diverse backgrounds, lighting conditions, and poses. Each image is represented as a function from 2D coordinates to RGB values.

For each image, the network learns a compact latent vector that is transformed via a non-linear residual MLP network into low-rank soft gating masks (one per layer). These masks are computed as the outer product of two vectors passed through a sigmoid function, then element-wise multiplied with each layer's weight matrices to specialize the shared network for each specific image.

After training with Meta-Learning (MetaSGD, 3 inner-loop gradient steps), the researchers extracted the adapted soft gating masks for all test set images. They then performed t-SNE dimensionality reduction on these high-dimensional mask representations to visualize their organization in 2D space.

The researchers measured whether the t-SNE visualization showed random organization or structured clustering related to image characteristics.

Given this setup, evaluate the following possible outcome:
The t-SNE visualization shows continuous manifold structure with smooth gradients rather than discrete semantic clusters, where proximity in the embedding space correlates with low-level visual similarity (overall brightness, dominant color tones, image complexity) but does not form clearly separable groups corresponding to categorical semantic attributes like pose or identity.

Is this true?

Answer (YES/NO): NO